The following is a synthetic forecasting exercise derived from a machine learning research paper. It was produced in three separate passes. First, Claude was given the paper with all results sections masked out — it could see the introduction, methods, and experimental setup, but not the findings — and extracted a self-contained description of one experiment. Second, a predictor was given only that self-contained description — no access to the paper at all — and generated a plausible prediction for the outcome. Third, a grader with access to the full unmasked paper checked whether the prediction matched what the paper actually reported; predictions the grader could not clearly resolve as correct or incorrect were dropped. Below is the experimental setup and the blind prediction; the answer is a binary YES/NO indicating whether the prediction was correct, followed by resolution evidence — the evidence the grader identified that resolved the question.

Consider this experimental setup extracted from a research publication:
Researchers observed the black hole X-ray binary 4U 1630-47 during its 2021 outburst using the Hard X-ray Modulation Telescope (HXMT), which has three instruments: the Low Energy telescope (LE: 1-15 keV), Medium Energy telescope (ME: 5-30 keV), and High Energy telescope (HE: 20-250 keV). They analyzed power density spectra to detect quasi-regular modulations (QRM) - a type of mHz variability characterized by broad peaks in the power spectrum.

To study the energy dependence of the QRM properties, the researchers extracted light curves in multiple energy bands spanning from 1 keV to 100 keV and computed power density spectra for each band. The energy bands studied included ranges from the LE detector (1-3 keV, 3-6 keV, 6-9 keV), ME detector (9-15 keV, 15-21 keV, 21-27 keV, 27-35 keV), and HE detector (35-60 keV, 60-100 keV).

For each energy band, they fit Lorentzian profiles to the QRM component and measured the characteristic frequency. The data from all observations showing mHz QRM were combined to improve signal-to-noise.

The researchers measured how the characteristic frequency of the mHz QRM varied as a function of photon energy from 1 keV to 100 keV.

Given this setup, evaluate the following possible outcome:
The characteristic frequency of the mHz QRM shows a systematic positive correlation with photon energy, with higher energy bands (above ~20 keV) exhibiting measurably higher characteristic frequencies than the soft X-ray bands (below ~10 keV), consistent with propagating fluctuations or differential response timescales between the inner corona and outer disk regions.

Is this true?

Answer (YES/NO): NO